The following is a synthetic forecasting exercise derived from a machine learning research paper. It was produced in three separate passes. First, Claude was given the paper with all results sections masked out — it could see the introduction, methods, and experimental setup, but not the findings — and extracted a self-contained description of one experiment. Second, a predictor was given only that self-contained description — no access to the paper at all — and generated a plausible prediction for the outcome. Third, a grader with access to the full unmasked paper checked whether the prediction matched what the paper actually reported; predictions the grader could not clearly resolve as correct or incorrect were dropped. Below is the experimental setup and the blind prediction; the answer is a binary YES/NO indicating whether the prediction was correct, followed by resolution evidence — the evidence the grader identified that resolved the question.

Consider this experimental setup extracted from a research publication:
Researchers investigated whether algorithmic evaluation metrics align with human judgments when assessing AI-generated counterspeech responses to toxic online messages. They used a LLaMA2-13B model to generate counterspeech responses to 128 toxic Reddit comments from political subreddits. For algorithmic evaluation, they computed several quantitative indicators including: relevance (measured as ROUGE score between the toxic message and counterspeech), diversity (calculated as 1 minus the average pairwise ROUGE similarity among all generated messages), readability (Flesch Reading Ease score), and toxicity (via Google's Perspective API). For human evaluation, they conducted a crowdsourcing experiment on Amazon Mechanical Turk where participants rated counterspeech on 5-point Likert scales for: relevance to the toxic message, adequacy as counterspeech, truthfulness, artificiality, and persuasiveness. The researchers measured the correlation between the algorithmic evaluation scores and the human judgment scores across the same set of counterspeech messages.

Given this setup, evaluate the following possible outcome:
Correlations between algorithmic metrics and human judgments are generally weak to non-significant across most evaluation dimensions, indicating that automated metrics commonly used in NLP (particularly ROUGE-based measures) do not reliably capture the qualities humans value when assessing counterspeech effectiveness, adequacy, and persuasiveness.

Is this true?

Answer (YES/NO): YES